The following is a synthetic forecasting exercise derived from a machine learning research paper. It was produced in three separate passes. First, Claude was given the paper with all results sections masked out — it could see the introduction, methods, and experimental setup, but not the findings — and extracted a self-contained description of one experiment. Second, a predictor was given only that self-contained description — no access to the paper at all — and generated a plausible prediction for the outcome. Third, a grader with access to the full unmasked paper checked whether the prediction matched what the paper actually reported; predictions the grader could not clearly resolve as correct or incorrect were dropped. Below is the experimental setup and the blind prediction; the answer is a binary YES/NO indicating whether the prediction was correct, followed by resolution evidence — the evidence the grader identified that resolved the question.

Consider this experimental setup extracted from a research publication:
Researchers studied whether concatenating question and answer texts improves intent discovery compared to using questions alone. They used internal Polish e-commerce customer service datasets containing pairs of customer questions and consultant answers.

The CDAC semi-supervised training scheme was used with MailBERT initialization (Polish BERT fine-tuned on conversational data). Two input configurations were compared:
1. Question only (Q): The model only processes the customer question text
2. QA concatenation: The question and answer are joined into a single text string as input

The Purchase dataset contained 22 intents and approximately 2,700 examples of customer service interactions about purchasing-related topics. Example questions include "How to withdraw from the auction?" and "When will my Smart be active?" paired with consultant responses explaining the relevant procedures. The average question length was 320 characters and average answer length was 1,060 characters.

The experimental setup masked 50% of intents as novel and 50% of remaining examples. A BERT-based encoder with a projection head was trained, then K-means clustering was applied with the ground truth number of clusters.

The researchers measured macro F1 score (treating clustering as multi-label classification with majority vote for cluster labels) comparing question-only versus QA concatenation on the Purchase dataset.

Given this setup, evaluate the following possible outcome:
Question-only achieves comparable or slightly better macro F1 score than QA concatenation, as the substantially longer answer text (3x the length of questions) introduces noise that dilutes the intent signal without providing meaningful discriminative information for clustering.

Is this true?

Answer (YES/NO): YES